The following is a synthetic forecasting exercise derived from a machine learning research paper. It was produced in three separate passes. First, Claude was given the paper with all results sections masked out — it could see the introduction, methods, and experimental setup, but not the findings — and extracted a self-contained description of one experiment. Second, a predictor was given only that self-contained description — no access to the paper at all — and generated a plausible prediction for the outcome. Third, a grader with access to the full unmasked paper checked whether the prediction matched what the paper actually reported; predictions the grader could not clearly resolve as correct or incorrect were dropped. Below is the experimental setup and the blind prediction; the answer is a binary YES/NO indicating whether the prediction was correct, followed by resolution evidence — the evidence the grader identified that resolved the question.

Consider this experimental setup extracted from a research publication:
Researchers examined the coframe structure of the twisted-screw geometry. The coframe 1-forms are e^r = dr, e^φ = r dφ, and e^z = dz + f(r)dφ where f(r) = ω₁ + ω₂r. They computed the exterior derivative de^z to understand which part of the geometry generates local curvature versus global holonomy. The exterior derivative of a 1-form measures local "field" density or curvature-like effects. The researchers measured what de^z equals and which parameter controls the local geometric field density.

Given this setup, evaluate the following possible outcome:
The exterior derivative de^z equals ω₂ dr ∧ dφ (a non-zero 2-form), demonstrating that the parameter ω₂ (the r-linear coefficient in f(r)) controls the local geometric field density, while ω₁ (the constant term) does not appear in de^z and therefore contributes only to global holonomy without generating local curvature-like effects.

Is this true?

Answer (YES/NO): YES